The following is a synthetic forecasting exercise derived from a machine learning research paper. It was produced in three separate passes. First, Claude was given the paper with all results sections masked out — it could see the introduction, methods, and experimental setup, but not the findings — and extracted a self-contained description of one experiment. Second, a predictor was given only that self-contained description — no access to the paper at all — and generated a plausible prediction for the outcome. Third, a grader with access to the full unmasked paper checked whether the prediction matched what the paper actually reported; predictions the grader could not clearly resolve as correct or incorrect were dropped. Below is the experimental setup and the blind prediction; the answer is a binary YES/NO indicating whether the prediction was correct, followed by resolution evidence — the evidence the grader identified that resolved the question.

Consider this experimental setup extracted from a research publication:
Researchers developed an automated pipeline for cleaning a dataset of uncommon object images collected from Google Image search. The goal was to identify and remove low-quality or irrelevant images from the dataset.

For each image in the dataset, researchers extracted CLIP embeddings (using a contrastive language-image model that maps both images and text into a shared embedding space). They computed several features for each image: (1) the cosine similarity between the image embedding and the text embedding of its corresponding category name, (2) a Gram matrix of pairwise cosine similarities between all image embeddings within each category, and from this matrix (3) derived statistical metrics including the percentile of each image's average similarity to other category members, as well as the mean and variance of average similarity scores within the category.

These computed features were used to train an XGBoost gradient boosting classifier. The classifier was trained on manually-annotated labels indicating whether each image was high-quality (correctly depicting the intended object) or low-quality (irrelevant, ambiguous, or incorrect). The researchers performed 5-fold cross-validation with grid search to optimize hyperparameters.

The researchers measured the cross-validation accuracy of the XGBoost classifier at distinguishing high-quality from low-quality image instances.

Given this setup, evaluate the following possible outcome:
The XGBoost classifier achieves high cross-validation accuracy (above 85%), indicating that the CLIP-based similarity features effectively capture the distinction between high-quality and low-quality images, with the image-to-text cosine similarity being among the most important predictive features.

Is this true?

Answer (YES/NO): NO